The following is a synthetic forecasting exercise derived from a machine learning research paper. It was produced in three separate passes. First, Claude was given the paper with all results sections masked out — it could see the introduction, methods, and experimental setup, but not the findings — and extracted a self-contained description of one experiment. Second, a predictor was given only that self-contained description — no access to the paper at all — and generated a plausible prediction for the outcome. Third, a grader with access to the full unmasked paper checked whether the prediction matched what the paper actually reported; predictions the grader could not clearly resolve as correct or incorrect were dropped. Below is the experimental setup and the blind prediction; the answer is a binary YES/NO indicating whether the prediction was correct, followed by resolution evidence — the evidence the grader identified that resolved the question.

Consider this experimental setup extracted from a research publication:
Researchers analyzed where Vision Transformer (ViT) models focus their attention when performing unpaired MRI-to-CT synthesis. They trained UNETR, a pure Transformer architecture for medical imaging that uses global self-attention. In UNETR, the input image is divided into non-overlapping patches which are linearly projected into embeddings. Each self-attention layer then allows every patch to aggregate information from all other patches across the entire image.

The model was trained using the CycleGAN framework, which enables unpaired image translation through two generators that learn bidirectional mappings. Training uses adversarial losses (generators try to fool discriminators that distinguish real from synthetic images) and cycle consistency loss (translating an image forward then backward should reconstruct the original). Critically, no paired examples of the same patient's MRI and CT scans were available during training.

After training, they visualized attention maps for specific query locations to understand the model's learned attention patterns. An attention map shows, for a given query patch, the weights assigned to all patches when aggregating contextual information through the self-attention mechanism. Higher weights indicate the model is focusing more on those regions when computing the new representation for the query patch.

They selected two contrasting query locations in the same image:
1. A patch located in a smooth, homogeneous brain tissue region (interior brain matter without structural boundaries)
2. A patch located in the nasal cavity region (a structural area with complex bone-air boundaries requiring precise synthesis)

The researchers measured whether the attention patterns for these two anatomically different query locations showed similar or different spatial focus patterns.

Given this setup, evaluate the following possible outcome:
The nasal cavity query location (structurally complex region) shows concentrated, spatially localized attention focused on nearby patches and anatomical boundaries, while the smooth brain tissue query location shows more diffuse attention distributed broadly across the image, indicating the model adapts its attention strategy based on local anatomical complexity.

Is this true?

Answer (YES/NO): NO